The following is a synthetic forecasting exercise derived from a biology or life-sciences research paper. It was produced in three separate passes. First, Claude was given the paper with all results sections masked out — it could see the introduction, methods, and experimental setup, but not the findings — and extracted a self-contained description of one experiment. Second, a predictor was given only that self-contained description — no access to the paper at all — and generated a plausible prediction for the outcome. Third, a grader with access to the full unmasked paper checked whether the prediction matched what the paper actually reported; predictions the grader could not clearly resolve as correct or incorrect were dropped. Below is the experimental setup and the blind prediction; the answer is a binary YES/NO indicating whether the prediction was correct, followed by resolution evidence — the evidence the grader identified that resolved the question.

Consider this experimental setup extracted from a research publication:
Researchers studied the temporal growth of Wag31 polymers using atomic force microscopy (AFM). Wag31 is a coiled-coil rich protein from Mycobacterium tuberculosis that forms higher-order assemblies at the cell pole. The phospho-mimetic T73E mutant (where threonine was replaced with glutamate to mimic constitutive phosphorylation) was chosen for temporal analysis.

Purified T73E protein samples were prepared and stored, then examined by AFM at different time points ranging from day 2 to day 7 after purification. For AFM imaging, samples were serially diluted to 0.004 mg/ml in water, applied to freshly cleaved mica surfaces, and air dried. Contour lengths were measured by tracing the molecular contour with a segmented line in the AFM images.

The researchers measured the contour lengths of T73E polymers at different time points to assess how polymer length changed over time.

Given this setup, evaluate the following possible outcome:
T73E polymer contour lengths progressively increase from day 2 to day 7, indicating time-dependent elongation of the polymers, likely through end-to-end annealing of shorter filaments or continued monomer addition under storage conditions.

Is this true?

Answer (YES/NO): NO